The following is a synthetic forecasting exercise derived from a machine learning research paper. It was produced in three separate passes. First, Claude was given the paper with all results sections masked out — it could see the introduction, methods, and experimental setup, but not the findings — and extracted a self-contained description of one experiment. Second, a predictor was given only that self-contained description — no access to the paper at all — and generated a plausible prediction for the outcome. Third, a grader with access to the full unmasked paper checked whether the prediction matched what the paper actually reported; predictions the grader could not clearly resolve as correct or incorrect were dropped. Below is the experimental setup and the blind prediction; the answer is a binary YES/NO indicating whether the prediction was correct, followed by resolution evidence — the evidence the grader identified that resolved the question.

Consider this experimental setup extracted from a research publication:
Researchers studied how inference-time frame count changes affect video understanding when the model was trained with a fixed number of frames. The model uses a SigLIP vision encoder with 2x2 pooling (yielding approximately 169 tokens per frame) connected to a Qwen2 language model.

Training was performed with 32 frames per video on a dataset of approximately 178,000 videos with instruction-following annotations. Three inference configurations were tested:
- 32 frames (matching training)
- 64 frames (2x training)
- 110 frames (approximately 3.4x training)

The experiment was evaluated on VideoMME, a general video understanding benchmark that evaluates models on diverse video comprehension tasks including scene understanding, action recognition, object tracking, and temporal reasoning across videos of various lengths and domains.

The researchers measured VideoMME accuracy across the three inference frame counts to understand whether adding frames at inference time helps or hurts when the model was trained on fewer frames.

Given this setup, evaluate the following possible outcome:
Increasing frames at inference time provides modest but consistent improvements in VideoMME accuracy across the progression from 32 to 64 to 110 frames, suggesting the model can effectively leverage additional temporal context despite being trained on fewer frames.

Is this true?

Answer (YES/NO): NO